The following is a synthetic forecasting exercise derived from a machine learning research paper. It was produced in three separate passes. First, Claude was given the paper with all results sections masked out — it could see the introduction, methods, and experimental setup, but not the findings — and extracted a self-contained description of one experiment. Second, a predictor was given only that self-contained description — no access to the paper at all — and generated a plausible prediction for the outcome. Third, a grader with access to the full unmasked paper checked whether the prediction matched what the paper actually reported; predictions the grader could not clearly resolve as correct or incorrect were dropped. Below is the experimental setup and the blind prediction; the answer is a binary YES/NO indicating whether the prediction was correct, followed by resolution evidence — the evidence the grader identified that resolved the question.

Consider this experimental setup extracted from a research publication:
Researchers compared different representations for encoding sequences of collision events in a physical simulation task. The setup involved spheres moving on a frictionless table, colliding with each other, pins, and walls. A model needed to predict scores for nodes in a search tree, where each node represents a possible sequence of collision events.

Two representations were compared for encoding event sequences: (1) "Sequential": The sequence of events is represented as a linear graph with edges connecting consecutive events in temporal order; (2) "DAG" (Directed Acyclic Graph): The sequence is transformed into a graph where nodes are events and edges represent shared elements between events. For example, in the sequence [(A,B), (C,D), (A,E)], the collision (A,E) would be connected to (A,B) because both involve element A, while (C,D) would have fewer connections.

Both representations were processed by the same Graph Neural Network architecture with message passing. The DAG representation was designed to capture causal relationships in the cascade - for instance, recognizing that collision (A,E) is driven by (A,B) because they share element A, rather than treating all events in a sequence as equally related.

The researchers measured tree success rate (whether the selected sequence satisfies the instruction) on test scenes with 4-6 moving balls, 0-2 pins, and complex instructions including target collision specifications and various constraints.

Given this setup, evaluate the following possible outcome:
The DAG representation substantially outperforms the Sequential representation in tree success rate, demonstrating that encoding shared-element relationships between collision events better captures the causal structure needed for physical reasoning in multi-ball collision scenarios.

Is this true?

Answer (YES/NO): YES